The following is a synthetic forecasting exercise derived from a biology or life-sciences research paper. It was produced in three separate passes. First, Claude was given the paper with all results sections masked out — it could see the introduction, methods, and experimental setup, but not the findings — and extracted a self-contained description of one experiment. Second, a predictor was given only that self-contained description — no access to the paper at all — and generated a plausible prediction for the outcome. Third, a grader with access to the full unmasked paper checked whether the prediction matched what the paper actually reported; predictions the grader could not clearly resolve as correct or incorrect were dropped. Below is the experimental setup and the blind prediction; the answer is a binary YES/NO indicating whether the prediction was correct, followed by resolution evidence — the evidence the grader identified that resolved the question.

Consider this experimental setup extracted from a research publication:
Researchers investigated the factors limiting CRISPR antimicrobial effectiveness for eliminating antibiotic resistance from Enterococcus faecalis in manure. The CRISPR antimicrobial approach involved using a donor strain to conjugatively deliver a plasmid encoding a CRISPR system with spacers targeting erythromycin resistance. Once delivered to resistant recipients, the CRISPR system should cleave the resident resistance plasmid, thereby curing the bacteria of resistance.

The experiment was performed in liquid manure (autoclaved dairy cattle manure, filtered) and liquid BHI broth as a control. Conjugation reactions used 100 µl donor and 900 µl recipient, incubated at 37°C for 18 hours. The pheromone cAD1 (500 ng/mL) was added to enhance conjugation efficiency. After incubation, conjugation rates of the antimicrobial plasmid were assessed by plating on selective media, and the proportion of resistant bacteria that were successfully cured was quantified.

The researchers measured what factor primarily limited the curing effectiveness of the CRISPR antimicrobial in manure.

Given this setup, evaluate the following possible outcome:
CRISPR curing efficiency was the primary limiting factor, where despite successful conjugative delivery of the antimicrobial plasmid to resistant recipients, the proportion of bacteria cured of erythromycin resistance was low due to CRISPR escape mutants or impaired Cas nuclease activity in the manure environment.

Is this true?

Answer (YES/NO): NO